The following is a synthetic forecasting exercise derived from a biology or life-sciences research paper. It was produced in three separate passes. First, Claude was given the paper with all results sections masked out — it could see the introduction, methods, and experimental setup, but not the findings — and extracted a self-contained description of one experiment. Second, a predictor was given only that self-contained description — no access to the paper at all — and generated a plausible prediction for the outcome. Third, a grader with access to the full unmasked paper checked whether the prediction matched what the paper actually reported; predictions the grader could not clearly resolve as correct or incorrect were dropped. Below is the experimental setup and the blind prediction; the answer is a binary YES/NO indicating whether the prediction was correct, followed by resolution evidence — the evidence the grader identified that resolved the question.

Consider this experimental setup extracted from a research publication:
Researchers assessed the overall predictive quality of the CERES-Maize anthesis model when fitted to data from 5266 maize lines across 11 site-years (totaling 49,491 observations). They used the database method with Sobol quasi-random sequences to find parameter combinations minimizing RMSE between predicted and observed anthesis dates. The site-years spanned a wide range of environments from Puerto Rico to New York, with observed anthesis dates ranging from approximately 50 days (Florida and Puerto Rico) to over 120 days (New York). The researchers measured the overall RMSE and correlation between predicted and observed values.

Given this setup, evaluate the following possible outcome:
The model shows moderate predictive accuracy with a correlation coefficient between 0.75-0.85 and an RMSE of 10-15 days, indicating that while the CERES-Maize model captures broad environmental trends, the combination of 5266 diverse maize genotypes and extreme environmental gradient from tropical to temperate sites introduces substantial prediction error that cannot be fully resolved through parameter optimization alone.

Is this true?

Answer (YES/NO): NO